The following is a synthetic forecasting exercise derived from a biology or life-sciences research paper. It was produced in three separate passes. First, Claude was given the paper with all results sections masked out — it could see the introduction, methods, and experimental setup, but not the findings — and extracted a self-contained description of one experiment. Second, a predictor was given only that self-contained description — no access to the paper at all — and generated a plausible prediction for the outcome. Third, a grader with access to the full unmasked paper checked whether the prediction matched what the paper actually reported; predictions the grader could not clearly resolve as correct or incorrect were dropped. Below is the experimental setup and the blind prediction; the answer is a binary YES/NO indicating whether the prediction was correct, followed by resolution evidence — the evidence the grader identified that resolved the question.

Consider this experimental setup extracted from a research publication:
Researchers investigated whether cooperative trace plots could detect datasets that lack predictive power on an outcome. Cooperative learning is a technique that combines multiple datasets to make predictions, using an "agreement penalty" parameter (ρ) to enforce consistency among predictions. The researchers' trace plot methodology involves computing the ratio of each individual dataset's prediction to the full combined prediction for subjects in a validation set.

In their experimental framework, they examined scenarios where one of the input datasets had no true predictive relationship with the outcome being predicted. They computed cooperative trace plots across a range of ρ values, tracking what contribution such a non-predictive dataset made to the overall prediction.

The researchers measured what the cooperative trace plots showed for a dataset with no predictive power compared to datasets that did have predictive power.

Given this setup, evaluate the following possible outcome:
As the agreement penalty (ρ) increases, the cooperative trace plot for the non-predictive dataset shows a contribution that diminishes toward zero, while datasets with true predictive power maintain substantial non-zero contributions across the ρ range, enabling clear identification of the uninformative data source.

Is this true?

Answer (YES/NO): NO